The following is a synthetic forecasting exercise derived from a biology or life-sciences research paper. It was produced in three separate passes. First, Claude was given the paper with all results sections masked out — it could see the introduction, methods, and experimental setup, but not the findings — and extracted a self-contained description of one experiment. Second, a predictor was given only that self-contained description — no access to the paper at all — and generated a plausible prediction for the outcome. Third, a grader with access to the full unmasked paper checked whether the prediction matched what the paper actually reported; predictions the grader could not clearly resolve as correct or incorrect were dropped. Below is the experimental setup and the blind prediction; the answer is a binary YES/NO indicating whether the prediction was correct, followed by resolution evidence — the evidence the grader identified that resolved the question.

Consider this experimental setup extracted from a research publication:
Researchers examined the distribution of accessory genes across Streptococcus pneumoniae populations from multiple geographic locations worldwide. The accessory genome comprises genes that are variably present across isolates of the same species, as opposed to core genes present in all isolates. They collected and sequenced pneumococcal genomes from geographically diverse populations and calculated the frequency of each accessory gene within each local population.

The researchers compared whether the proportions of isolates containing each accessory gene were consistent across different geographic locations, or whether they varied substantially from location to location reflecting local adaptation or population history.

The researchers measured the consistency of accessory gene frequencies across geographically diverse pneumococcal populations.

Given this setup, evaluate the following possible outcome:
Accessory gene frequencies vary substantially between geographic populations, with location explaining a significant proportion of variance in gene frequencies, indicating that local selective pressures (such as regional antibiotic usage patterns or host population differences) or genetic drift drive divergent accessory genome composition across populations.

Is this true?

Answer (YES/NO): NO